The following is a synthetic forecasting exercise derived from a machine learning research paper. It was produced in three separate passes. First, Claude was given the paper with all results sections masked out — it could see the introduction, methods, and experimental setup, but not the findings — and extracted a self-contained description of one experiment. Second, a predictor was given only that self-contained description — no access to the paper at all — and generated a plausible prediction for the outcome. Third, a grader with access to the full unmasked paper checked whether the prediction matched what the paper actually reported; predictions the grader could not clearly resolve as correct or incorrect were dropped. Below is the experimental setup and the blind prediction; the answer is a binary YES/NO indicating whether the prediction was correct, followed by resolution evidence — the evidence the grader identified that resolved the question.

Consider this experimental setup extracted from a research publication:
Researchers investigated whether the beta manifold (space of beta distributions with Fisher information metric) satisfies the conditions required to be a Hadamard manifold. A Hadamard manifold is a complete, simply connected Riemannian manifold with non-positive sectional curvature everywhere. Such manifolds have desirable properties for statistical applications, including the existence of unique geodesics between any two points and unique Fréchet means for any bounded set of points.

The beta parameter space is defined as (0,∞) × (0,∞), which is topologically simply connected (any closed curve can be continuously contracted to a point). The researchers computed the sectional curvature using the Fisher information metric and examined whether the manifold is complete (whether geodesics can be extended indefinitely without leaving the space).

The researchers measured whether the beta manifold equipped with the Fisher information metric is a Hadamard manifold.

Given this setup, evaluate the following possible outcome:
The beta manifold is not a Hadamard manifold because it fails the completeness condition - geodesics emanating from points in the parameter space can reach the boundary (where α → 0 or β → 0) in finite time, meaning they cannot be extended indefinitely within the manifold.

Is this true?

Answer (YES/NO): NO